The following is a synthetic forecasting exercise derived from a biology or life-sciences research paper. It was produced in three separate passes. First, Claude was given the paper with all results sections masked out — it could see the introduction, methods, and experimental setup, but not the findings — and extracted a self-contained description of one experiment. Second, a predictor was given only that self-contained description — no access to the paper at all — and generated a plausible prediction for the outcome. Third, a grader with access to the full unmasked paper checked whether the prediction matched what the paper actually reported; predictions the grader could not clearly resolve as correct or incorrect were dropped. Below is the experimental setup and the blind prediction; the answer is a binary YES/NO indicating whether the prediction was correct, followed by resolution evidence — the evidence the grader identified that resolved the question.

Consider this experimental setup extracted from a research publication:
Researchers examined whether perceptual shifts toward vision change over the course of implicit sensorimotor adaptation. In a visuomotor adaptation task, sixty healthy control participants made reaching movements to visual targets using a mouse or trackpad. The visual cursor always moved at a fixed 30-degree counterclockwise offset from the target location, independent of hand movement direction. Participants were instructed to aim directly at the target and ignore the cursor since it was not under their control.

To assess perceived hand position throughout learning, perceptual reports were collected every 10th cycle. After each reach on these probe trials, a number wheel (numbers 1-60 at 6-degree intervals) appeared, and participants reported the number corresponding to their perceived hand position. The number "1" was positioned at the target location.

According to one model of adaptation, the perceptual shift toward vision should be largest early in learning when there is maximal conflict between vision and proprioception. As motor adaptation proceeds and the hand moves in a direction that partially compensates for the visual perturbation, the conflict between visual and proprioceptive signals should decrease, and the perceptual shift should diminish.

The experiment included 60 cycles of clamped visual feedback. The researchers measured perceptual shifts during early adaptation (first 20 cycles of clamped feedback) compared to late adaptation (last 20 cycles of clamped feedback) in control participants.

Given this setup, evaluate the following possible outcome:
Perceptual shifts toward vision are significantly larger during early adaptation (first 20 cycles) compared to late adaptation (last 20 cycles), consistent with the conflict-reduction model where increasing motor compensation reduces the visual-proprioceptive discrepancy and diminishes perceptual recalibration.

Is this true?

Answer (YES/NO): NO